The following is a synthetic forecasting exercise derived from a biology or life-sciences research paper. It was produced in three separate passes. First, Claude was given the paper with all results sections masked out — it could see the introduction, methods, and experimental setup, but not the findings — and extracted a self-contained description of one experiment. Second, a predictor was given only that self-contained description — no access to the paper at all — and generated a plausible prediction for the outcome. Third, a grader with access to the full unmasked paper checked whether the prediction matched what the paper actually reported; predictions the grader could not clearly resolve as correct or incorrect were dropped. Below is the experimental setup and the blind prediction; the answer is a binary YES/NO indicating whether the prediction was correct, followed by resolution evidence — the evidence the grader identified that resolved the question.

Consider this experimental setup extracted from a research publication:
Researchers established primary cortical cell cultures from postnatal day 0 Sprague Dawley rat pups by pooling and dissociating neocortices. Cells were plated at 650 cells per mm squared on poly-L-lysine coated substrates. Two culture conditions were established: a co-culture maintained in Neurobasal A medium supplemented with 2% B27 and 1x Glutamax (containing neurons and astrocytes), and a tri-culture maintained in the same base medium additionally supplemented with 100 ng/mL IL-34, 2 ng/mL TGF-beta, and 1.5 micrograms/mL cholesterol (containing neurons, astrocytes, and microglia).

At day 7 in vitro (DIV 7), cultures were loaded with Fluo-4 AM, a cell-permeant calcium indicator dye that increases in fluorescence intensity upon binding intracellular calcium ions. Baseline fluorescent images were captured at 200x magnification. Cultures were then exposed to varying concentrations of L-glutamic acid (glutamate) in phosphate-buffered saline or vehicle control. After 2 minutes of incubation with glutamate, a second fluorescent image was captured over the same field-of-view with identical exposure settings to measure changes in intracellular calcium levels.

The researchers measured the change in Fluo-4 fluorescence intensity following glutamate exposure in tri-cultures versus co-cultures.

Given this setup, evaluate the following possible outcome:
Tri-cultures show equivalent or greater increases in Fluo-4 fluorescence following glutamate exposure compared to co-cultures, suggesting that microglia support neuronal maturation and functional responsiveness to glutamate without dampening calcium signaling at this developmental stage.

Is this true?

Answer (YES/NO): YES